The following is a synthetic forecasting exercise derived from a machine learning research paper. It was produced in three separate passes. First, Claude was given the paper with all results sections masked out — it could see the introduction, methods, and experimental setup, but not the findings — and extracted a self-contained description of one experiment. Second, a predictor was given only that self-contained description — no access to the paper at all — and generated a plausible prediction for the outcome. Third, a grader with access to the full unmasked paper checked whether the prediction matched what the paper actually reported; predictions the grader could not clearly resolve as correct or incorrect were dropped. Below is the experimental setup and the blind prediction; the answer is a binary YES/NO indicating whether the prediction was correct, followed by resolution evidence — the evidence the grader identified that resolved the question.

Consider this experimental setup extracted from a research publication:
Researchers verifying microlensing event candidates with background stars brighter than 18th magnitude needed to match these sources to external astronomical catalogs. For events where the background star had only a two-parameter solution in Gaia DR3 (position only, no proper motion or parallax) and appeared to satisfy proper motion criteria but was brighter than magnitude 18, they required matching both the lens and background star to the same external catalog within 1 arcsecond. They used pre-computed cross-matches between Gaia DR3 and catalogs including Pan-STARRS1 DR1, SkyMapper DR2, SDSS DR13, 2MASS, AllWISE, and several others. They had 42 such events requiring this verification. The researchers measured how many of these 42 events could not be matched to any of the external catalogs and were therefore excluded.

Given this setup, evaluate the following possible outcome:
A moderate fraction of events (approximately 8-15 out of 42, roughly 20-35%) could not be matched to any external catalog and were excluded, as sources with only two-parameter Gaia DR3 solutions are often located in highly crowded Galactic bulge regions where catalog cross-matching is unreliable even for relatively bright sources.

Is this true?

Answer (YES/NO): NO